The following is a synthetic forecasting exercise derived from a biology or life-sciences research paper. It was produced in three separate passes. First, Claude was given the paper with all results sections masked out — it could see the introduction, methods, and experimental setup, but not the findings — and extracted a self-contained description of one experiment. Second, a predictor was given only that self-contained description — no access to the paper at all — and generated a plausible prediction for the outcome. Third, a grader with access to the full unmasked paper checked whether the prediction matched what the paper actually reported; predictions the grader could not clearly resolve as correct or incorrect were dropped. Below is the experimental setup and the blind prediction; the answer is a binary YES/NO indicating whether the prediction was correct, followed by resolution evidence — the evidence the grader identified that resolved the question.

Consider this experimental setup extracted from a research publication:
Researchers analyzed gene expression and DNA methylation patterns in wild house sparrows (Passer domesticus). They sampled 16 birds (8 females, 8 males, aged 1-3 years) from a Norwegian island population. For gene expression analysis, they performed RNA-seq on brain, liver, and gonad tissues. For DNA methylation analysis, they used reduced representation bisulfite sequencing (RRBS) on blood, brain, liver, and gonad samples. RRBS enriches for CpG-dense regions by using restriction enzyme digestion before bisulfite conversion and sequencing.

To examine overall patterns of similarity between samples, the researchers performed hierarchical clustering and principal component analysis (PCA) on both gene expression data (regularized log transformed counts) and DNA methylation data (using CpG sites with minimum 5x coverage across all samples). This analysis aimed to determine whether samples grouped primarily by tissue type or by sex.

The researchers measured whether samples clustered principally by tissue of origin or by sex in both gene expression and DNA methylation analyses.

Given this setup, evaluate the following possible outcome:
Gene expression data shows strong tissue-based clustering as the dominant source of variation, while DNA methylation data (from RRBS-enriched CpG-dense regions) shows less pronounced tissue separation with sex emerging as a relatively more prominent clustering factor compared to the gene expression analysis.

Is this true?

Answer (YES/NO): NO